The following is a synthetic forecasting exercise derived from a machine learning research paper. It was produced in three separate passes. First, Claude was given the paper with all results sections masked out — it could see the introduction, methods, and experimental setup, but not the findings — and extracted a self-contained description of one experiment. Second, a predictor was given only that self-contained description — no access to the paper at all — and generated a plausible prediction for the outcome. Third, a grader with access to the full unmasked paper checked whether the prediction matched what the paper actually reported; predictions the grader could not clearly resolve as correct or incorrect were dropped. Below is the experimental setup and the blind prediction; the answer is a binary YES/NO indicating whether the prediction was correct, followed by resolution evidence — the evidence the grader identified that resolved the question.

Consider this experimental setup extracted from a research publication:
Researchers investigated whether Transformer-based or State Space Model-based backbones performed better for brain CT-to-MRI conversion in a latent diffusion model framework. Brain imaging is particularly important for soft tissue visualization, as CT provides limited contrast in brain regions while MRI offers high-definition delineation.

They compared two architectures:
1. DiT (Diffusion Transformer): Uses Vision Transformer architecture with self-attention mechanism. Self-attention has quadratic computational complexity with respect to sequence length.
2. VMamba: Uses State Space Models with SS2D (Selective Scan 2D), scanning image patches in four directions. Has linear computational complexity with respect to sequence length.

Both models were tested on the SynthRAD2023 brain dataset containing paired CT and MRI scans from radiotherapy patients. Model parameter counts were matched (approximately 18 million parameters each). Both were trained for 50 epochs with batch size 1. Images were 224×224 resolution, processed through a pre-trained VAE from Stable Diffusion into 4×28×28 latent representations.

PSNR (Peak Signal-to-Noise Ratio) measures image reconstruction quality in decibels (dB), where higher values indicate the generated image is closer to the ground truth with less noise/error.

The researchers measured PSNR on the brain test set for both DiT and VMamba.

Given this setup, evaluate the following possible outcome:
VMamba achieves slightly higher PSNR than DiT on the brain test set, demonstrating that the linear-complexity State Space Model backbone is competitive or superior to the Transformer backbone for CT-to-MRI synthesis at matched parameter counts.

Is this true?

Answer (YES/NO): NO